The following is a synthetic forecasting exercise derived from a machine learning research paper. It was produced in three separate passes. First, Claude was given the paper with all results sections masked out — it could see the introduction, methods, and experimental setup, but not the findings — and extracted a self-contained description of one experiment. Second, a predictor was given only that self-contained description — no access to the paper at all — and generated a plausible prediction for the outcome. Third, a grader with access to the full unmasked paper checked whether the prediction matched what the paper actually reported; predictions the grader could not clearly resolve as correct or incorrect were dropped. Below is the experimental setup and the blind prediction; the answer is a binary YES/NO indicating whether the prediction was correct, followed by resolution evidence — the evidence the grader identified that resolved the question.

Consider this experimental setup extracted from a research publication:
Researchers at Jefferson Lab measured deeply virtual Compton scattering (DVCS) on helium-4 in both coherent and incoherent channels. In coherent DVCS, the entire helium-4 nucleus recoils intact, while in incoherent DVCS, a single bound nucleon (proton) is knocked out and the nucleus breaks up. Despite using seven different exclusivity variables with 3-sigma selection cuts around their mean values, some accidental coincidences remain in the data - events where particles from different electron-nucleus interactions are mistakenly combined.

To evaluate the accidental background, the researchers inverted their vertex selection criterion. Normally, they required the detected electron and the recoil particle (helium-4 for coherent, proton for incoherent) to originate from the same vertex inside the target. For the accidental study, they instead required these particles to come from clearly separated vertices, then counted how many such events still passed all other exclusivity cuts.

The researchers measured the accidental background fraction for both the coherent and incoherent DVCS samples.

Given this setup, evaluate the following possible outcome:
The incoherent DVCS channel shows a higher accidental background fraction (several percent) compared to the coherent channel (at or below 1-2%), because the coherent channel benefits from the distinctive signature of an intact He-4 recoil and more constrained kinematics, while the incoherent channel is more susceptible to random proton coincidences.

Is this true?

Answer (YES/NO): NO